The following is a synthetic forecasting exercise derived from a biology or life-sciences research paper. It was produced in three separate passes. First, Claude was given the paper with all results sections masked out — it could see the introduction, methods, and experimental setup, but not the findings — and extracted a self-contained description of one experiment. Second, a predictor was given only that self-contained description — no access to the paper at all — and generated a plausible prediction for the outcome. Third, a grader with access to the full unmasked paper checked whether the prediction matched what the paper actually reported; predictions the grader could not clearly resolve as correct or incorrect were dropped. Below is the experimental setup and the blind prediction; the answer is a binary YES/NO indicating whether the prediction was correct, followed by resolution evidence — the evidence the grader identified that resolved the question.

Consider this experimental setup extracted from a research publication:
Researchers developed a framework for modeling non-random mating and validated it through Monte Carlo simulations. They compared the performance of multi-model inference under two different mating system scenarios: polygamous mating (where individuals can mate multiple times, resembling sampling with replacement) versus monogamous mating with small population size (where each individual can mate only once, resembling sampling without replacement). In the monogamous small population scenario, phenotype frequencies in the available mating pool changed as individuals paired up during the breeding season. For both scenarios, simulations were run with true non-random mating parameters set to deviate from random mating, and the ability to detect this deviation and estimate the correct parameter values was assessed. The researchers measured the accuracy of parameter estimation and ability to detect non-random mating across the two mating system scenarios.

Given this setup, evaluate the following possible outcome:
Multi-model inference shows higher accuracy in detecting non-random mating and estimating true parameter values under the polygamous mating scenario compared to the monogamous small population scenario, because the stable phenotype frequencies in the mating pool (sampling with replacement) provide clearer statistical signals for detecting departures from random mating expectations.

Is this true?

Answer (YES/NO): YES